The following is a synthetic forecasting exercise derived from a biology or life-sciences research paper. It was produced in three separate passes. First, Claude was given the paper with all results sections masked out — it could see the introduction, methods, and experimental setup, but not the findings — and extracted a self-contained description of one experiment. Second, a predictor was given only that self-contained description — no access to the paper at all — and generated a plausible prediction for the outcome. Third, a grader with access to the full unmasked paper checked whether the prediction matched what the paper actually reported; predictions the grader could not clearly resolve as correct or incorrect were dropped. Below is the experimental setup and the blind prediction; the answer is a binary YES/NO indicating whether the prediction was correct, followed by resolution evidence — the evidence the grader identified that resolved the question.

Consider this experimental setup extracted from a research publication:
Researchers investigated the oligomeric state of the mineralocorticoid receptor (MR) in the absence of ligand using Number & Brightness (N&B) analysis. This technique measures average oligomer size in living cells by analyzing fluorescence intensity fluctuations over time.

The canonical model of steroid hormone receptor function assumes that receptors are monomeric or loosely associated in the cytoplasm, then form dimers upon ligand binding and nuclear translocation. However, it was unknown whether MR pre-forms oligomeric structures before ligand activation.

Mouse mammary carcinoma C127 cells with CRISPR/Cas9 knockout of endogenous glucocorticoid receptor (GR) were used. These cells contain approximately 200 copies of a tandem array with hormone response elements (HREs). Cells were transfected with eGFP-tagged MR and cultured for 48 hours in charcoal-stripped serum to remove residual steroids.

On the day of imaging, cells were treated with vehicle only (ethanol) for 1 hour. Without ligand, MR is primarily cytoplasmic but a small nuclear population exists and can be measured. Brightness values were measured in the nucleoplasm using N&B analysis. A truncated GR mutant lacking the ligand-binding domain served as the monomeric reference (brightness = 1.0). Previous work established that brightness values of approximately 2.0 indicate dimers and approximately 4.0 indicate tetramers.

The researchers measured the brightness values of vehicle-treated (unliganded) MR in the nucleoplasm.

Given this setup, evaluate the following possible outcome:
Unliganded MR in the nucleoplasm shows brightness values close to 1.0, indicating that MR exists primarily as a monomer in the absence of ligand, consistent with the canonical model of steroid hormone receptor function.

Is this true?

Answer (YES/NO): YES